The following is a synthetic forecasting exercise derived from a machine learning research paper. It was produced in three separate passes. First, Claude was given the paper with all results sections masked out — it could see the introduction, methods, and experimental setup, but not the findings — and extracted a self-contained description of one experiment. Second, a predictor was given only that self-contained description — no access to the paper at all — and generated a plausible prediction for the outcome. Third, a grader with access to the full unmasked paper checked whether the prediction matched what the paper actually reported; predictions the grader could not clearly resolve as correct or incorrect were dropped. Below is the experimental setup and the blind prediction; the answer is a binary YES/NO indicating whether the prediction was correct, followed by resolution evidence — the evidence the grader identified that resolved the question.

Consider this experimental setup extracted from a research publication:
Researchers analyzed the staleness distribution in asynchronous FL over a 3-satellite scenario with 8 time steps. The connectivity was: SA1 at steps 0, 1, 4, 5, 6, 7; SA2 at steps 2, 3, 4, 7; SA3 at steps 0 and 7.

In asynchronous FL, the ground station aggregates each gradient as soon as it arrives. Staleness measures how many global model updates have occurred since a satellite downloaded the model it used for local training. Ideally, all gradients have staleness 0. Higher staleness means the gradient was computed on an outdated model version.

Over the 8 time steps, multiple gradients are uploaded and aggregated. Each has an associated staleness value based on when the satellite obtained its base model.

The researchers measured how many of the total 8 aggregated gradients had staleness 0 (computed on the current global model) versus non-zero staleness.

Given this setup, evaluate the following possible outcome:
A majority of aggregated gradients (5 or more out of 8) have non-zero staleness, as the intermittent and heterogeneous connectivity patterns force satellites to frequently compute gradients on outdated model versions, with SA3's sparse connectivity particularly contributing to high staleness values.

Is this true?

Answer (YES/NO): NO